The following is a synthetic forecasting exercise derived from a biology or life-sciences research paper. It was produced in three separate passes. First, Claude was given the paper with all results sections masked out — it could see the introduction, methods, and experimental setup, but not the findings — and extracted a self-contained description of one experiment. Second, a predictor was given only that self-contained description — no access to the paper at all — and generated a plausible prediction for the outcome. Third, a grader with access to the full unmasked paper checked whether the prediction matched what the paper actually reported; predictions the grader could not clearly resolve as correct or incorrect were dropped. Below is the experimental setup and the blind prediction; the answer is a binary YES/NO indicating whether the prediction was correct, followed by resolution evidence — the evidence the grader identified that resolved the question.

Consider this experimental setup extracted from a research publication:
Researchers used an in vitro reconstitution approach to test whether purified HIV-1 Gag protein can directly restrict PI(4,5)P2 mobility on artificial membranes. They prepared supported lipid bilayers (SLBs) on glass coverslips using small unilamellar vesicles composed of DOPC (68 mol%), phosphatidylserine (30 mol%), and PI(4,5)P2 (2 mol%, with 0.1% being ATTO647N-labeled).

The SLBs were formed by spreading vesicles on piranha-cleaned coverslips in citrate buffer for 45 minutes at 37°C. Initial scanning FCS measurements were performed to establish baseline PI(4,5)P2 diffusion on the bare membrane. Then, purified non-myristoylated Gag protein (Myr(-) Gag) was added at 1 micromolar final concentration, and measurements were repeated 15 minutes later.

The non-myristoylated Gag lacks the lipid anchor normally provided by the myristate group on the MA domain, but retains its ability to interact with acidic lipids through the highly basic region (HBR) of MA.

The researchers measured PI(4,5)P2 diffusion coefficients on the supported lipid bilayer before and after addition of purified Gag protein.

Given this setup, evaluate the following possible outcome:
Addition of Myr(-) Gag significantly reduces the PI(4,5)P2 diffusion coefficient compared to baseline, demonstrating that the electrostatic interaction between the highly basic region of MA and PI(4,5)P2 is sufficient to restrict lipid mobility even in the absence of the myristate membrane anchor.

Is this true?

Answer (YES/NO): YES